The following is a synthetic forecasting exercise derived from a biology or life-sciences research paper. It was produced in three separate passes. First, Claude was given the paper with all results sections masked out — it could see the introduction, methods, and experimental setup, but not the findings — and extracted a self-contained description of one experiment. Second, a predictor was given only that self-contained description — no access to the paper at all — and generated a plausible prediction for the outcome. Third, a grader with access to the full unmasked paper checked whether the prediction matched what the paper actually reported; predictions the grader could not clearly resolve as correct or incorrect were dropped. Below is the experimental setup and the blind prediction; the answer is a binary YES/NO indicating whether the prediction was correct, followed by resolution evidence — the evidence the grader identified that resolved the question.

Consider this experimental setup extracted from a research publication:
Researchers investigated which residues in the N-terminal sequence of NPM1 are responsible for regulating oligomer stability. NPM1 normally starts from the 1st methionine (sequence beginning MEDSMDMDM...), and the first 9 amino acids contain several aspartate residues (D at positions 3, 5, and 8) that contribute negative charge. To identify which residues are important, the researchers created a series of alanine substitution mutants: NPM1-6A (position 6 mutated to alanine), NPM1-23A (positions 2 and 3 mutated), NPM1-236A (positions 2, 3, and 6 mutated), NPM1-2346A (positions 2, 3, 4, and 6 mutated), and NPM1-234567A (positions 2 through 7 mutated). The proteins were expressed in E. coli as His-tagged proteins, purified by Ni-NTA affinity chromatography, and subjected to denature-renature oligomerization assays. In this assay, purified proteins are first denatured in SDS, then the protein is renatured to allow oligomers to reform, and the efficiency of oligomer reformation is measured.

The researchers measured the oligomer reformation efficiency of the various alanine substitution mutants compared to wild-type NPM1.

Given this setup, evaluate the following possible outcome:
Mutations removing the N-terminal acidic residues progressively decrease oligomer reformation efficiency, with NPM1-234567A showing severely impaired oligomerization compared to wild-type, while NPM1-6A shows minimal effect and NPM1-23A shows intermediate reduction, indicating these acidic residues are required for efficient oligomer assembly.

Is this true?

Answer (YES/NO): NO